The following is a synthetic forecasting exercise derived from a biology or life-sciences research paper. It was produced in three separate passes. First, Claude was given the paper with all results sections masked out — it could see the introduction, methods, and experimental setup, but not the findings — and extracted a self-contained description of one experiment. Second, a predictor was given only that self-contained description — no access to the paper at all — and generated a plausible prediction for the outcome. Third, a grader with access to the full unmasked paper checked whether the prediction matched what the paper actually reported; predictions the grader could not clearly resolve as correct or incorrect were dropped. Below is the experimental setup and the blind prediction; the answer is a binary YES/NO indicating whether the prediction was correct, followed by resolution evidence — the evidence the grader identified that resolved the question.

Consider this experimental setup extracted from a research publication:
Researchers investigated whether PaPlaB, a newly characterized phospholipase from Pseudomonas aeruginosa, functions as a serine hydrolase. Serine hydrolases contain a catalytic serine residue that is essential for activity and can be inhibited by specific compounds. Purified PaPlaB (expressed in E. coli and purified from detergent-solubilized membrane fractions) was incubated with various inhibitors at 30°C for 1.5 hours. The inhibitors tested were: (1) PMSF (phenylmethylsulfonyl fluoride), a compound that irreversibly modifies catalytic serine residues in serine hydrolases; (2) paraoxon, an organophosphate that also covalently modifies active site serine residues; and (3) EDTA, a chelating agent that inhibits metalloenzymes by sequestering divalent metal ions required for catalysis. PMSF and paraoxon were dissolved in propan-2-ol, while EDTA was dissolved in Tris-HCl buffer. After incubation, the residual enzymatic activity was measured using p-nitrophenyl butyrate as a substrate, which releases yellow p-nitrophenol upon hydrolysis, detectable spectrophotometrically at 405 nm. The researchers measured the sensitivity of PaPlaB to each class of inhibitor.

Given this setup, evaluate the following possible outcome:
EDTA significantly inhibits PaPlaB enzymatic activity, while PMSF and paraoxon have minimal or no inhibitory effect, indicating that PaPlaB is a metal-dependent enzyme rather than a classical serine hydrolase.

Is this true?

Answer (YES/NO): NO